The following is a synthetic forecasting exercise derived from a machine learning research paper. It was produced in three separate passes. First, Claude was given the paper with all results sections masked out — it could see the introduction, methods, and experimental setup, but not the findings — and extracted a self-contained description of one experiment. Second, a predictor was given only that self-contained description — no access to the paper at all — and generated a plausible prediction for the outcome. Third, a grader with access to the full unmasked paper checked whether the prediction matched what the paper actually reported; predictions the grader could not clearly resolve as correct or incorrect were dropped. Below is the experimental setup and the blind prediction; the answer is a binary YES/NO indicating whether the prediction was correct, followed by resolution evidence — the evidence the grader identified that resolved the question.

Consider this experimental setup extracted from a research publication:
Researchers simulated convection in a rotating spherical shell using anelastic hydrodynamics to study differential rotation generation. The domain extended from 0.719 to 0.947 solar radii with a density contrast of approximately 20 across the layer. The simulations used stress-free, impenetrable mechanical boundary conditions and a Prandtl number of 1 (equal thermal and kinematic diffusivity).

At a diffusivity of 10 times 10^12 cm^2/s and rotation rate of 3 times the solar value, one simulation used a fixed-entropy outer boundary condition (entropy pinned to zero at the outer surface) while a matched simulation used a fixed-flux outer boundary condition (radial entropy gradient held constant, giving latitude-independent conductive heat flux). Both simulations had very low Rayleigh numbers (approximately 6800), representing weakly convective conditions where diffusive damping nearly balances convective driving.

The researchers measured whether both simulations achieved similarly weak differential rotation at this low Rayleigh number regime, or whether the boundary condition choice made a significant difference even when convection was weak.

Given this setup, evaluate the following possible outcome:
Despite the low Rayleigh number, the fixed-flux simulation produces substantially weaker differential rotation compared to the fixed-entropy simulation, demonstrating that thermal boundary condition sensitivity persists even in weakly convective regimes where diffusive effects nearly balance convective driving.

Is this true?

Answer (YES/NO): YES